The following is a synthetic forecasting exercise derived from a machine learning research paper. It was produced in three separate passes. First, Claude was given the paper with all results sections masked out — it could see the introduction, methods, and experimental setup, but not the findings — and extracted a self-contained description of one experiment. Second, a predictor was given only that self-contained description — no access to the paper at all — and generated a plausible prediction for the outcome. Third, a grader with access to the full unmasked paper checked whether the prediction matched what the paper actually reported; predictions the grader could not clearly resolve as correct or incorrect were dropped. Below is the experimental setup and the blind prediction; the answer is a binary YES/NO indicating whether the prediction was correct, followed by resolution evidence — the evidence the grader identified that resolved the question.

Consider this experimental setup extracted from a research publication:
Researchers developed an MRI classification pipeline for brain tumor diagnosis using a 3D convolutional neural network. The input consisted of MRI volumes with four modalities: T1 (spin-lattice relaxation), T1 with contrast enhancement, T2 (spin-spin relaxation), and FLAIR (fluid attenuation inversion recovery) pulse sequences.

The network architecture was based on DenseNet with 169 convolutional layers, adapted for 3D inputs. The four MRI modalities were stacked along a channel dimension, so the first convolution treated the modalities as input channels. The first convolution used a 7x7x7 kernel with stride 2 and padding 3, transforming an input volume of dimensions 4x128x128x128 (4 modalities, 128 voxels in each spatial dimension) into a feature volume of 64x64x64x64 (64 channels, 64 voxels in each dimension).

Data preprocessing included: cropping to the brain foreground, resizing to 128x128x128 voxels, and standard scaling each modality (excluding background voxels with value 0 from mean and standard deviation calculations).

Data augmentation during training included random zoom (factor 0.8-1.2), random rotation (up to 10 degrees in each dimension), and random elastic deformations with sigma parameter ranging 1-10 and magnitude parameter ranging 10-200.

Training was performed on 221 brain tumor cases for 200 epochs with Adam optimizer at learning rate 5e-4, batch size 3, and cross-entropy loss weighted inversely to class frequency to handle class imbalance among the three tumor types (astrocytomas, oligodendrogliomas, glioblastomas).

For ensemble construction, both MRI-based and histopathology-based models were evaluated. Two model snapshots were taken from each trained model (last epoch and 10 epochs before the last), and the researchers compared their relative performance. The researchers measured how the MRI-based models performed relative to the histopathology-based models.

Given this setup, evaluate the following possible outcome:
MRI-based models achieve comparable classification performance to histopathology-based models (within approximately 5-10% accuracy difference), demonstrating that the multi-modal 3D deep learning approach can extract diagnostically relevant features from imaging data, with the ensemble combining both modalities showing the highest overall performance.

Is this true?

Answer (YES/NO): NO